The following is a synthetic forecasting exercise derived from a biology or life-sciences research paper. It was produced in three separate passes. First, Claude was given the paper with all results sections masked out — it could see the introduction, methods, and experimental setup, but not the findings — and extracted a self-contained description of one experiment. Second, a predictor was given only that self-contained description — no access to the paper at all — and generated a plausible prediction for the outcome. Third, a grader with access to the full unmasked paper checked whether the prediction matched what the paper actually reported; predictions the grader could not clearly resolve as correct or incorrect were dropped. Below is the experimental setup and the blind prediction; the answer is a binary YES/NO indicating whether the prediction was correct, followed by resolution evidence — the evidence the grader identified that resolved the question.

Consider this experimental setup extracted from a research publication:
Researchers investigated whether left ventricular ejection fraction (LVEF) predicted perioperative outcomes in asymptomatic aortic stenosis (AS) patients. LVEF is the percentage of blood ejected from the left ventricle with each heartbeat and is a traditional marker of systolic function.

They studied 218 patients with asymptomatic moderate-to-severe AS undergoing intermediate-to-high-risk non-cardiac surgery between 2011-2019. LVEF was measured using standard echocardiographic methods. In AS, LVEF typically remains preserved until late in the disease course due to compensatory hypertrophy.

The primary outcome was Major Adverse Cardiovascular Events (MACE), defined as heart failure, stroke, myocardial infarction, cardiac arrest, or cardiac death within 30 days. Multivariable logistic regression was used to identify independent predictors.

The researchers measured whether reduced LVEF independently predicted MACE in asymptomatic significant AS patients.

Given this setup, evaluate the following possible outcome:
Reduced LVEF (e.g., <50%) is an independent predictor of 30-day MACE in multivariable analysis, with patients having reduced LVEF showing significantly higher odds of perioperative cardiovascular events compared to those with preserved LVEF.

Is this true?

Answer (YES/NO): NO